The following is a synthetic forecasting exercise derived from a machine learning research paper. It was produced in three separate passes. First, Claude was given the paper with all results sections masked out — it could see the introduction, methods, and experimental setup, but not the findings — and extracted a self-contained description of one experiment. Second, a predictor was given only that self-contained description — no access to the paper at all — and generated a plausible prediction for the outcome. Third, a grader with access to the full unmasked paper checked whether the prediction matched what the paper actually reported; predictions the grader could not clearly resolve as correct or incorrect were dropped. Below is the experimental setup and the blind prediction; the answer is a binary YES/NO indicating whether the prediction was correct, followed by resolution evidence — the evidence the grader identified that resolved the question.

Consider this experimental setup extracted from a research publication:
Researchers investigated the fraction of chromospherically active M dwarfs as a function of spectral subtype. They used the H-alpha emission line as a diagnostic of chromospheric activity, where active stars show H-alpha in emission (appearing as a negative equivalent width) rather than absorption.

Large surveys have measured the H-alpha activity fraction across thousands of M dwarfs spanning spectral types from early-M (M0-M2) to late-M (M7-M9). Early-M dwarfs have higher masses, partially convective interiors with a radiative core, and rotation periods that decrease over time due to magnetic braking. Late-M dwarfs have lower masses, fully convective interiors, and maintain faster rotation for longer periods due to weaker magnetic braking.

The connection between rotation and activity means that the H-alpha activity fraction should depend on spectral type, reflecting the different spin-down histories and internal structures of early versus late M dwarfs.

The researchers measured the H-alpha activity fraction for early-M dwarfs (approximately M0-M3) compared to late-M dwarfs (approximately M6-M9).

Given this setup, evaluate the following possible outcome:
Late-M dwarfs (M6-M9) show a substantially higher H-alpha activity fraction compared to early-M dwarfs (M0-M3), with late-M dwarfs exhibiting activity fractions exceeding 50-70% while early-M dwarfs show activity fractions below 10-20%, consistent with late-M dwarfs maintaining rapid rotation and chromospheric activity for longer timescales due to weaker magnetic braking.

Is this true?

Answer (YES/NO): YES